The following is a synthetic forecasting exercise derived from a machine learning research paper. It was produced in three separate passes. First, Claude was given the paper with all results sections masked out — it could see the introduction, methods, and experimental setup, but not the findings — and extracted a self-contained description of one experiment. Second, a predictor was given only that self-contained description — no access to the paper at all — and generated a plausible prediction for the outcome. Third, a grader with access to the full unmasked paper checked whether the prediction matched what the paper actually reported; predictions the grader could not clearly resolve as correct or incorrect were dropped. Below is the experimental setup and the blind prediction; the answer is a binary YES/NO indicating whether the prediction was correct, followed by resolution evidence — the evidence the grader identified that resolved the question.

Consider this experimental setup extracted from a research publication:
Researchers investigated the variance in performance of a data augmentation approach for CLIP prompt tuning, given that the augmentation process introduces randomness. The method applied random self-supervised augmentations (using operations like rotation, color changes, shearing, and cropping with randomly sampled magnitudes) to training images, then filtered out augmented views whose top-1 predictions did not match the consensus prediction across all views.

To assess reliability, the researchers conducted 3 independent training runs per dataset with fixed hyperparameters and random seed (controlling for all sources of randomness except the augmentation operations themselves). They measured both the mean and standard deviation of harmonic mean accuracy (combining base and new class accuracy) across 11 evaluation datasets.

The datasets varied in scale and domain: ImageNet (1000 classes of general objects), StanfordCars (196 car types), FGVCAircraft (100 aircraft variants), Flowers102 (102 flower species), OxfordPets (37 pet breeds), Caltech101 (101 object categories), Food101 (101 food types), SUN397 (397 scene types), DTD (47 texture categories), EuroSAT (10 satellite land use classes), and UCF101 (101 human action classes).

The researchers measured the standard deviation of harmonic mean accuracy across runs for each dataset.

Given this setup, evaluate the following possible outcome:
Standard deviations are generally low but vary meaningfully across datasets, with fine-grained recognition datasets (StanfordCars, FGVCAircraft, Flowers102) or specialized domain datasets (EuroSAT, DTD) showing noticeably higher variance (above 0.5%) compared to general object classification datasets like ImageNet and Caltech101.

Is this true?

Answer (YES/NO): NO